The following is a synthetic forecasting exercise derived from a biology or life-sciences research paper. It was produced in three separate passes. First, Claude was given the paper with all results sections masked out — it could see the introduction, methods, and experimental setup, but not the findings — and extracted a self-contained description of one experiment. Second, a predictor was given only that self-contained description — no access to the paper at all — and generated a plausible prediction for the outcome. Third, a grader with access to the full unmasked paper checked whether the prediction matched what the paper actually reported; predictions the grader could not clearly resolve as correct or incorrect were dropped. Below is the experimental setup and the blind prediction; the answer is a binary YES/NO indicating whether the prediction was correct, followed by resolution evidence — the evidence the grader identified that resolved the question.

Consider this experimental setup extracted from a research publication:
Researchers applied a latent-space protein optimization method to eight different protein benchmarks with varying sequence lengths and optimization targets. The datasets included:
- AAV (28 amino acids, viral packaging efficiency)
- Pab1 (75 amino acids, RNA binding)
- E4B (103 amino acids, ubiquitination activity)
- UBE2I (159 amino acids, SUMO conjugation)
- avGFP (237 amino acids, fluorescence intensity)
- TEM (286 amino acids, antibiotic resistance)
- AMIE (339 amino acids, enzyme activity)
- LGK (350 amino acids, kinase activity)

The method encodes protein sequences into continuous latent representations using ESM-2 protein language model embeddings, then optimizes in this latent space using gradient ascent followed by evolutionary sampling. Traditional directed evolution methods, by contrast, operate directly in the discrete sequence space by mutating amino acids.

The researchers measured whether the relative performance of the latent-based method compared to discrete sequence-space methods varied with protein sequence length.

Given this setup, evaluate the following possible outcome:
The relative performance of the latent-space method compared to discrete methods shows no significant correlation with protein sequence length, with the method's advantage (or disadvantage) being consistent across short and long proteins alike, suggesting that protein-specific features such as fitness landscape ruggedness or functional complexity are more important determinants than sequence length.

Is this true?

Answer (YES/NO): NO